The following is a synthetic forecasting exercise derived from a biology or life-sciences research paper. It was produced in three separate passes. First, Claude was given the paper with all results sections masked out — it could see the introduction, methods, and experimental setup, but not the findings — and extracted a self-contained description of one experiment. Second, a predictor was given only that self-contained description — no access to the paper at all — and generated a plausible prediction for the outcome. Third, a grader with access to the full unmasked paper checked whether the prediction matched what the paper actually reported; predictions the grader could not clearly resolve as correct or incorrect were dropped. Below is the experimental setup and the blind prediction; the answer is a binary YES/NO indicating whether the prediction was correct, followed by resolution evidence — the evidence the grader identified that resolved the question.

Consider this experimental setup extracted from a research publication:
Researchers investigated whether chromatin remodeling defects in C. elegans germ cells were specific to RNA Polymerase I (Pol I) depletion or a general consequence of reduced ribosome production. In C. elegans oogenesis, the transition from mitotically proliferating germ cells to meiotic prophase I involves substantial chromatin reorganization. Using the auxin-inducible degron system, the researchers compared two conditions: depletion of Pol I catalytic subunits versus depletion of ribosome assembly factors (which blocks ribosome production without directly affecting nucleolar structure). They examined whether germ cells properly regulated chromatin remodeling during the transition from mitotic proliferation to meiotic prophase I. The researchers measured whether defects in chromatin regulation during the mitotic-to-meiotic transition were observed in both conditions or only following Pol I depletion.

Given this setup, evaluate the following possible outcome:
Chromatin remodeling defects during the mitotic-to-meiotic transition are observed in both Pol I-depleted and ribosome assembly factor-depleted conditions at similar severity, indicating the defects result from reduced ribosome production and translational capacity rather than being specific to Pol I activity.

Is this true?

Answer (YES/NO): NO